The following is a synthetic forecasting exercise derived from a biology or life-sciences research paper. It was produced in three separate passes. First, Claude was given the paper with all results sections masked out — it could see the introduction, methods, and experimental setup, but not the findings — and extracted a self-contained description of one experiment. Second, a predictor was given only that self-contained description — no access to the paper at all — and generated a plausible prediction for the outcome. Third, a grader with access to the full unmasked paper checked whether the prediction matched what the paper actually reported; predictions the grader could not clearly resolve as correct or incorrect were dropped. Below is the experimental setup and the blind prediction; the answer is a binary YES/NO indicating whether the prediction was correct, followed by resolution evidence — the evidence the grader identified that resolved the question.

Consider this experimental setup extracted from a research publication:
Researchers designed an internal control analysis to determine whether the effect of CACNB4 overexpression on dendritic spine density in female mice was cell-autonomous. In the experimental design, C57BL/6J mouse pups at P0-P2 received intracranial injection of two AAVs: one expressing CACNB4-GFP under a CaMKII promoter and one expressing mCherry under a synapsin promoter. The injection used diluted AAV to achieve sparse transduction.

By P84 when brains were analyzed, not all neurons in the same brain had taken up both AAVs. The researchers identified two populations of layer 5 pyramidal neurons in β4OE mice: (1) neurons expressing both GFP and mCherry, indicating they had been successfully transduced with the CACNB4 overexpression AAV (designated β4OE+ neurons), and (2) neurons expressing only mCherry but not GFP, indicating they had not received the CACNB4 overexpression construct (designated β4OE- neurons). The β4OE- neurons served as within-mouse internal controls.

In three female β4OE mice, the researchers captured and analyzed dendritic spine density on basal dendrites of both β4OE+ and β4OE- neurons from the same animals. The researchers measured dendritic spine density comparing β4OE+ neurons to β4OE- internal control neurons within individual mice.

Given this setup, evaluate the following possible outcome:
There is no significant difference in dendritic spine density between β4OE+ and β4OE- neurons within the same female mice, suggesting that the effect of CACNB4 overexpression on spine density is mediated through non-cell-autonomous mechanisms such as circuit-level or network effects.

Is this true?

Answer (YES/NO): NO